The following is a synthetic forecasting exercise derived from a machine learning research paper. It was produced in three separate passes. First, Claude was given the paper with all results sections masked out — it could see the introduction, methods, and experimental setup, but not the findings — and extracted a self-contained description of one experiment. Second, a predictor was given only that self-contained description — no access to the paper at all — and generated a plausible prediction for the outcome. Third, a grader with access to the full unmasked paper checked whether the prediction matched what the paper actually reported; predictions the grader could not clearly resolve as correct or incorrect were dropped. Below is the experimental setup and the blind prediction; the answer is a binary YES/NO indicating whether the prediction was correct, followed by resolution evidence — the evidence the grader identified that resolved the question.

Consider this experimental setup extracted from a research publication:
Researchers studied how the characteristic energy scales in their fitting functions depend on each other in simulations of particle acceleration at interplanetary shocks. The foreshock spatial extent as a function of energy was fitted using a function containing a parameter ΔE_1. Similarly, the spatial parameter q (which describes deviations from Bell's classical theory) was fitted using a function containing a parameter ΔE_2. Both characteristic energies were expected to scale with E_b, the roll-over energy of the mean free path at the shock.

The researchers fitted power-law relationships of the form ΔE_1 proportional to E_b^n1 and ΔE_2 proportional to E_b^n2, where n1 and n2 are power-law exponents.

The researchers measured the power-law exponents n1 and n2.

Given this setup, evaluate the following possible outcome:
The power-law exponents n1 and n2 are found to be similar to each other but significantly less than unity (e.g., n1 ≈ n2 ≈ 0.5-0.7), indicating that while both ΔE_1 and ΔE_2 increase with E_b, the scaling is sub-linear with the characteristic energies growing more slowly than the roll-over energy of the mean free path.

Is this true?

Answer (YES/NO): NO